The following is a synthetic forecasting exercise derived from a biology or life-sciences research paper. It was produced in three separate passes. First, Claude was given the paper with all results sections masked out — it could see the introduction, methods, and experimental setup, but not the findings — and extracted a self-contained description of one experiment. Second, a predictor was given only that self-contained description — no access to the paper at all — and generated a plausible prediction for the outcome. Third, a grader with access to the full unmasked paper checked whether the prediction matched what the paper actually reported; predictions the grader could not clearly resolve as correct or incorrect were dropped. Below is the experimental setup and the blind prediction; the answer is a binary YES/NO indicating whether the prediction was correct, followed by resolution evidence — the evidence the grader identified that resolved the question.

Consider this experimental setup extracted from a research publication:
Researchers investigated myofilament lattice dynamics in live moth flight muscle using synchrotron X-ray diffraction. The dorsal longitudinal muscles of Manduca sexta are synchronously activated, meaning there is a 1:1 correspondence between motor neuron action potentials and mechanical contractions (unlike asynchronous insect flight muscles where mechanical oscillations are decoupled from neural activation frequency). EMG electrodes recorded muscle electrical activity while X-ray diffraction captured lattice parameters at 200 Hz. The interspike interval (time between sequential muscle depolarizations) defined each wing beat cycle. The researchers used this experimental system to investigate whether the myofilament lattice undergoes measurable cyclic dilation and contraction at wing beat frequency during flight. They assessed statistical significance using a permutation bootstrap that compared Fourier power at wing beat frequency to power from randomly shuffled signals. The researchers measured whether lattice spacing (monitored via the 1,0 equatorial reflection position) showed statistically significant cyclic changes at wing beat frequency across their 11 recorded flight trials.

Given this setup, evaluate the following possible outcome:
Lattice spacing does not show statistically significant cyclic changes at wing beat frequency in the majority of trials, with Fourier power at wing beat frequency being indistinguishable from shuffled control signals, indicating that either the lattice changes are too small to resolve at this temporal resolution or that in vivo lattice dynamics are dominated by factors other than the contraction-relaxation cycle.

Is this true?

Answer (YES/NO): NO